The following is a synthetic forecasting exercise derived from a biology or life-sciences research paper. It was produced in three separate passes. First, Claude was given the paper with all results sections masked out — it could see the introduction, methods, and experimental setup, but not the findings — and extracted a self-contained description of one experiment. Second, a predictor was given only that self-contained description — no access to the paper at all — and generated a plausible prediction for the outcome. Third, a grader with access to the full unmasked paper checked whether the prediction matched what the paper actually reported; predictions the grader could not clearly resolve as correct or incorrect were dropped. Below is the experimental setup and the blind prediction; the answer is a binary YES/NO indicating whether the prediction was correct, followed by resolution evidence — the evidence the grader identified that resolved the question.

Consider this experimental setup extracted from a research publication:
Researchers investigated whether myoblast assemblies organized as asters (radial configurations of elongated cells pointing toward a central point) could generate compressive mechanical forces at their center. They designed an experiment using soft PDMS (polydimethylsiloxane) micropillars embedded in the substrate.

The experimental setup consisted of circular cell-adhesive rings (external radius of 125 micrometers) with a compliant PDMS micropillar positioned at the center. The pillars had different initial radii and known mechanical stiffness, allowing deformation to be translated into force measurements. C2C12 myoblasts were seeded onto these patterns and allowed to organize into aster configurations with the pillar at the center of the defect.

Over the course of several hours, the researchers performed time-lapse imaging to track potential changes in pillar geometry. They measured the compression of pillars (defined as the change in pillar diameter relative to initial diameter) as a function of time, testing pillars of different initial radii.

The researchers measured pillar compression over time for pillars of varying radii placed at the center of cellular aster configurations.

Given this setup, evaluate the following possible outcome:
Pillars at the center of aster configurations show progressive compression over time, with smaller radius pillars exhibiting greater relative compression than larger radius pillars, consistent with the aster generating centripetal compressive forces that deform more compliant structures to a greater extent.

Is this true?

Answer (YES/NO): YES